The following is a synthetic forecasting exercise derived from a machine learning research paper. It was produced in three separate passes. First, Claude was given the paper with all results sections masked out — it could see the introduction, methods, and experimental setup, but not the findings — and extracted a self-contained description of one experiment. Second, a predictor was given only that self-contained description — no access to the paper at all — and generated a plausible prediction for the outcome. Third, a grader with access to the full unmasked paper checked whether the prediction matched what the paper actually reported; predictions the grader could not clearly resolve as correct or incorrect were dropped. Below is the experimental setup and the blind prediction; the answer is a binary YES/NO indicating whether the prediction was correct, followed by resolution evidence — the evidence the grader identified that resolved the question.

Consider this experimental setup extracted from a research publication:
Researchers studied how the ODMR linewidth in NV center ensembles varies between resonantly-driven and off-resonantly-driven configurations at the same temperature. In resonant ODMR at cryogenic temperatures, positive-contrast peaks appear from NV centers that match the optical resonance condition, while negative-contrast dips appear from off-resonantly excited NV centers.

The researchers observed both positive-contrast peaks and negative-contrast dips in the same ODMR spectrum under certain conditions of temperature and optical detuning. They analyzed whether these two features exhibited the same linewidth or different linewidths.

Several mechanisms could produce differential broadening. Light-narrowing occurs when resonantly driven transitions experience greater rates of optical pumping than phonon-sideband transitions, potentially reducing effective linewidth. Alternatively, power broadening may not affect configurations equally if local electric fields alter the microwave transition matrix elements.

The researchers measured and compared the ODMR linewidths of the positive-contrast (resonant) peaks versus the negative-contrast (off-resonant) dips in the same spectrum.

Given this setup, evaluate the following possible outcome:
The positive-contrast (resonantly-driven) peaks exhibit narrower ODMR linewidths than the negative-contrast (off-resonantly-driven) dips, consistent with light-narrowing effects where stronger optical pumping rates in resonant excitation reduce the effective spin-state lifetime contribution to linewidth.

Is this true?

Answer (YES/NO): YES